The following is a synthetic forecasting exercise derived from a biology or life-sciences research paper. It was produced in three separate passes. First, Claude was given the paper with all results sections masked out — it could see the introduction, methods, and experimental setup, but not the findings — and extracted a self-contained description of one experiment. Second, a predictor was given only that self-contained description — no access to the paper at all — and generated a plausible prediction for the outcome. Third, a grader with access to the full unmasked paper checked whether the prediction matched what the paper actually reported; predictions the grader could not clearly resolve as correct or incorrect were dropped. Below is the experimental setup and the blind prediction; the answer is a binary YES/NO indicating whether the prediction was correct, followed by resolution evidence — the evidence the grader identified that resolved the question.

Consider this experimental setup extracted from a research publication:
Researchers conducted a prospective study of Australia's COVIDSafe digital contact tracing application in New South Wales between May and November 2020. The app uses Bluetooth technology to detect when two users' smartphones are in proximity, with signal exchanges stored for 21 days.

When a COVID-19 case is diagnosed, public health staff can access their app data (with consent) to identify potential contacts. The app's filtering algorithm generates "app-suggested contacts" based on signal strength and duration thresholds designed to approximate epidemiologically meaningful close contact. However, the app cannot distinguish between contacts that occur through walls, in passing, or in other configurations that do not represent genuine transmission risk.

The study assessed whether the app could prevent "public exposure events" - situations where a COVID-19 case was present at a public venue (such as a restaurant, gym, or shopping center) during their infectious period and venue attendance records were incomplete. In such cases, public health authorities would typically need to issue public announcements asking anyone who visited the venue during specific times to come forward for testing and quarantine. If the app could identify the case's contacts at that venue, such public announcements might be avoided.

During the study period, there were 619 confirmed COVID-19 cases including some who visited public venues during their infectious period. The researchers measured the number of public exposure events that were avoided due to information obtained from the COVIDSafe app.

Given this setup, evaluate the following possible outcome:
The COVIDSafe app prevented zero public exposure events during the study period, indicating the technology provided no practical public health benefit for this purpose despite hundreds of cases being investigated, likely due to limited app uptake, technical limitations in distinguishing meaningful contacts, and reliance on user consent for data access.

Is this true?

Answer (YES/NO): YES